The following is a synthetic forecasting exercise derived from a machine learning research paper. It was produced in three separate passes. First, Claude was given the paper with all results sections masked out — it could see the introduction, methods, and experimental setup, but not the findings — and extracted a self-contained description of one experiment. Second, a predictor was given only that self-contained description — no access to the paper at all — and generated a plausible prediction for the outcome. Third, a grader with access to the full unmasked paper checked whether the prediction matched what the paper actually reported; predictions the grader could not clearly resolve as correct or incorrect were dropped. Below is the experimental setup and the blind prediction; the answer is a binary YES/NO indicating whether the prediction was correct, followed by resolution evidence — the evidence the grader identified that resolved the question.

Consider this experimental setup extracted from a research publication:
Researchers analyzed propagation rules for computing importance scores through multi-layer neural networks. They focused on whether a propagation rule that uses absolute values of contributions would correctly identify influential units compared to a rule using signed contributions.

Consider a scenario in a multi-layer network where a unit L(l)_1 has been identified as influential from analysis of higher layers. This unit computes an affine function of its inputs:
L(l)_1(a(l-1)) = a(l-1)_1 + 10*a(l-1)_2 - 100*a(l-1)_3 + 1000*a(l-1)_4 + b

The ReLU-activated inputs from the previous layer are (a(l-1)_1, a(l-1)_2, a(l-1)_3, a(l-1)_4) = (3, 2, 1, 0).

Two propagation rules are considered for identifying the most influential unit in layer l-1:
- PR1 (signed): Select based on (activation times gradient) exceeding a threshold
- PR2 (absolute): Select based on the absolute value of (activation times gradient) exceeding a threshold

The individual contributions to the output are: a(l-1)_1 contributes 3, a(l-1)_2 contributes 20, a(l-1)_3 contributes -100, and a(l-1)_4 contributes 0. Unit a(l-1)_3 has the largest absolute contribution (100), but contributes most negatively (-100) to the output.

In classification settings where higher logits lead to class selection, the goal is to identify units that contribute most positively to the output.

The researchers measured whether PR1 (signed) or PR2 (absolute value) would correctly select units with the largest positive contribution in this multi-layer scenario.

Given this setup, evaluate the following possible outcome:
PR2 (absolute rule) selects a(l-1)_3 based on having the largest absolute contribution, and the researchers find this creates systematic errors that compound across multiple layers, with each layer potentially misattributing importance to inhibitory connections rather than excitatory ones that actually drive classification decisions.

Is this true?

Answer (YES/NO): NO